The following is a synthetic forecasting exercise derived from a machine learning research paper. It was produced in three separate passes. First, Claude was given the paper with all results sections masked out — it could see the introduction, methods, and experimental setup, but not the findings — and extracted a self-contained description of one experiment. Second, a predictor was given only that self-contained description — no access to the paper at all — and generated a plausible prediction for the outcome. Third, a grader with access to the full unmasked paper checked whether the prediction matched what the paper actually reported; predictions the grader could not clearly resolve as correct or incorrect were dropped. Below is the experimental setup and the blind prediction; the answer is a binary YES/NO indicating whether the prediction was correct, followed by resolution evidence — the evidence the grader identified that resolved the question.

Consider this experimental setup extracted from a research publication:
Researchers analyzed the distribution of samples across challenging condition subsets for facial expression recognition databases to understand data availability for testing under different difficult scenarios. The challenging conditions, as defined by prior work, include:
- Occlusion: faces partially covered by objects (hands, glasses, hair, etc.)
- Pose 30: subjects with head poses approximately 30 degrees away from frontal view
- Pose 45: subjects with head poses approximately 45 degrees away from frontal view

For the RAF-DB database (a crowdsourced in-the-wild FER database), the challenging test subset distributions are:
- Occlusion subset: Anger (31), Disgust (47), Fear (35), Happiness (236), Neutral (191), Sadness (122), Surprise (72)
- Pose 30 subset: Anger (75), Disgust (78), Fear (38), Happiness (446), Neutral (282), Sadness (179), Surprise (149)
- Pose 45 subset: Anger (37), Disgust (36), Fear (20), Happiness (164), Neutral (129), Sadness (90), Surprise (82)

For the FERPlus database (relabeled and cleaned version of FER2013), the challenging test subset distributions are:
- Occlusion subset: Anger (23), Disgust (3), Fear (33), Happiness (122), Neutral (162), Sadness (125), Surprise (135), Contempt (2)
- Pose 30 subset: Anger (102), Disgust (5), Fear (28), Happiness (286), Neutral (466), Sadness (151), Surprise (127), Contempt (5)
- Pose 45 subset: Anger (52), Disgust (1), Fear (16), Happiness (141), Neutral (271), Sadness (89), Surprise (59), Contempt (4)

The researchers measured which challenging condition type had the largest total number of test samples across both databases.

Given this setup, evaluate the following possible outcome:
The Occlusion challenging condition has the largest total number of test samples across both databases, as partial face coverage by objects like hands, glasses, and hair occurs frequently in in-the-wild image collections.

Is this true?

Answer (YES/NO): NO